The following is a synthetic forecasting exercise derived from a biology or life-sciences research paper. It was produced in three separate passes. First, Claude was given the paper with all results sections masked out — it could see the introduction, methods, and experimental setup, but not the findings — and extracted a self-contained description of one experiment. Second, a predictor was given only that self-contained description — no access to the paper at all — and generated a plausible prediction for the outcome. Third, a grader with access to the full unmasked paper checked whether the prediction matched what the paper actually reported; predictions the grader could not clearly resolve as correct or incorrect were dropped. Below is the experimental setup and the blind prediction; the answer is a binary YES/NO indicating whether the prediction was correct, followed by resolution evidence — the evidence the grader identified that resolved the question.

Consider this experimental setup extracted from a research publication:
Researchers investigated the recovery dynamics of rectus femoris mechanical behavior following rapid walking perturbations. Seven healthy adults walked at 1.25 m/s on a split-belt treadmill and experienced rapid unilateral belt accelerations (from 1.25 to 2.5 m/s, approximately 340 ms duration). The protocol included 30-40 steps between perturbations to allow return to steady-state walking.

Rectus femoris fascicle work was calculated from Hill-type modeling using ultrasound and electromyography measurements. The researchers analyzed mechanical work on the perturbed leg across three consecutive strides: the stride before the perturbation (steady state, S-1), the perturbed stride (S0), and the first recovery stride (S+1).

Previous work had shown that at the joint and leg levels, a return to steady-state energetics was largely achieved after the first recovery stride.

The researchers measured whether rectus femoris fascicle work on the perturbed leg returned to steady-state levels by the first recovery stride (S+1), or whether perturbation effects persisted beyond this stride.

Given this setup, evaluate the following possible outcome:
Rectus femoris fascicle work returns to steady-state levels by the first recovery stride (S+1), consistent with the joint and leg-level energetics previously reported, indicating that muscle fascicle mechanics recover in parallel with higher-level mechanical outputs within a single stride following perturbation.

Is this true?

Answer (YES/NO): YES